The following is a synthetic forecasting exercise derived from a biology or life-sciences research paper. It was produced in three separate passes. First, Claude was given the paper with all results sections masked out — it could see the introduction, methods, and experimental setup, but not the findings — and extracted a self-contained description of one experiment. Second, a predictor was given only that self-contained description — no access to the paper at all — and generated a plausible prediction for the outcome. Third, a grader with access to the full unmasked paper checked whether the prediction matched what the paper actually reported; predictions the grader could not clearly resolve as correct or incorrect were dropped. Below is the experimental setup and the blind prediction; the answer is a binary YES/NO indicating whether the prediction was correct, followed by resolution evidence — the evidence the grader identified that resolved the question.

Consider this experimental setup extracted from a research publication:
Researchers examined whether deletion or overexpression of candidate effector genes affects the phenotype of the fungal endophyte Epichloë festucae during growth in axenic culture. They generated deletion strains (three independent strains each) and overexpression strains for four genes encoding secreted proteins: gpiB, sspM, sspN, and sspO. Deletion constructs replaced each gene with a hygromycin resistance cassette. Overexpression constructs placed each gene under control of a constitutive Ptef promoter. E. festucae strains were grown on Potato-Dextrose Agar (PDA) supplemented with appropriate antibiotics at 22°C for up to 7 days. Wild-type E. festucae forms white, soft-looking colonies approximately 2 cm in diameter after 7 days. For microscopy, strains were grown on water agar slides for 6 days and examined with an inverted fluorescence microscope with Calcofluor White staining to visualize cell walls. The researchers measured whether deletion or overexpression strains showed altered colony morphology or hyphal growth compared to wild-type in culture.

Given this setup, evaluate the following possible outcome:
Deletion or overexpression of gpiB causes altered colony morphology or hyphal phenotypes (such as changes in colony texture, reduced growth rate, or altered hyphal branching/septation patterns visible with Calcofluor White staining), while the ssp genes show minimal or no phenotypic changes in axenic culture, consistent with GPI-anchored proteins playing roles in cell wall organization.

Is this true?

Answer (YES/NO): NO